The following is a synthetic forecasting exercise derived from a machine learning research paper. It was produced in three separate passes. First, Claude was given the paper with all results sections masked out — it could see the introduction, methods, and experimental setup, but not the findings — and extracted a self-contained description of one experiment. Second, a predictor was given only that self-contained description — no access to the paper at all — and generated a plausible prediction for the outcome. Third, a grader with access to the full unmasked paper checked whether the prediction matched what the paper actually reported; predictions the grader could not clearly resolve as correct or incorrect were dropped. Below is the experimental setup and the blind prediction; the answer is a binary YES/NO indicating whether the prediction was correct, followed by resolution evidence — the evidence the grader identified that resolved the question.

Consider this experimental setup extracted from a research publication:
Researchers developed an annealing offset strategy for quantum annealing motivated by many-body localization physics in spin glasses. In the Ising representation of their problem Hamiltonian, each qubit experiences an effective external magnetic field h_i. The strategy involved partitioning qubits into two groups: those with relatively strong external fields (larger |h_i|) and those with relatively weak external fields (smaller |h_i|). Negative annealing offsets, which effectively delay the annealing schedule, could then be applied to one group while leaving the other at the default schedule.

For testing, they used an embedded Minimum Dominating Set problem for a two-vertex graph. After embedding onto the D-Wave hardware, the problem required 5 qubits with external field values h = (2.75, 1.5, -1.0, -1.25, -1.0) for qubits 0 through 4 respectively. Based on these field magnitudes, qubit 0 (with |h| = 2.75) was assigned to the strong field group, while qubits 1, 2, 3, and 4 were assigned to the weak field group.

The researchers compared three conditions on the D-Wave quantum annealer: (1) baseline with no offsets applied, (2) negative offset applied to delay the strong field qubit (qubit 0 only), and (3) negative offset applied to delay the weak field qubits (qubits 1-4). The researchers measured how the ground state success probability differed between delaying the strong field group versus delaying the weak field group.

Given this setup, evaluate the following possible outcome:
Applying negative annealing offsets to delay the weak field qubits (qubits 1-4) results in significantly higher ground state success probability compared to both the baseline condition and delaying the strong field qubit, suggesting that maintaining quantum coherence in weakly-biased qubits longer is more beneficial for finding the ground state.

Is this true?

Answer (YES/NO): NO